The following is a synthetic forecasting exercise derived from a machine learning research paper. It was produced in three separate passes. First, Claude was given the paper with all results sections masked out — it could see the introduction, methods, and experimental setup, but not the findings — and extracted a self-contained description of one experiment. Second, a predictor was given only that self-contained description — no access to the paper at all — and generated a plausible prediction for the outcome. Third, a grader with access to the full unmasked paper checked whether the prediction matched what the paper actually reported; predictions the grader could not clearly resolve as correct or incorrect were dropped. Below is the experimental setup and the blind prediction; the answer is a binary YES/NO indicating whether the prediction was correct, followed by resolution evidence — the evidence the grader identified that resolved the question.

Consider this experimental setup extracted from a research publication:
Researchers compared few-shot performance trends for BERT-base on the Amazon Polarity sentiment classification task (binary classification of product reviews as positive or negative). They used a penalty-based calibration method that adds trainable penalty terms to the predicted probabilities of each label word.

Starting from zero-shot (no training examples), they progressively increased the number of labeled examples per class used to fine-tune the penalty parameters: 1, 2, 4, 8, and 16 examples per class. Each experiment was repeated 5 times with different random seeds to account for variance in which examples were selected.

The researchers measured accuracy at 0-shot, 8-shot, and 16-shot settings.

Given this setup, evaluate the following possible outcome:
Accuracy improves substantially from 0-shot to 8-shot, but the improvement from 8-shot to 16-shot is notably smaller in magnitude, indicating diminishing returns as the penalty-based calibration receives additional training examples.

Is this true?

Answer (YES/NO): YES